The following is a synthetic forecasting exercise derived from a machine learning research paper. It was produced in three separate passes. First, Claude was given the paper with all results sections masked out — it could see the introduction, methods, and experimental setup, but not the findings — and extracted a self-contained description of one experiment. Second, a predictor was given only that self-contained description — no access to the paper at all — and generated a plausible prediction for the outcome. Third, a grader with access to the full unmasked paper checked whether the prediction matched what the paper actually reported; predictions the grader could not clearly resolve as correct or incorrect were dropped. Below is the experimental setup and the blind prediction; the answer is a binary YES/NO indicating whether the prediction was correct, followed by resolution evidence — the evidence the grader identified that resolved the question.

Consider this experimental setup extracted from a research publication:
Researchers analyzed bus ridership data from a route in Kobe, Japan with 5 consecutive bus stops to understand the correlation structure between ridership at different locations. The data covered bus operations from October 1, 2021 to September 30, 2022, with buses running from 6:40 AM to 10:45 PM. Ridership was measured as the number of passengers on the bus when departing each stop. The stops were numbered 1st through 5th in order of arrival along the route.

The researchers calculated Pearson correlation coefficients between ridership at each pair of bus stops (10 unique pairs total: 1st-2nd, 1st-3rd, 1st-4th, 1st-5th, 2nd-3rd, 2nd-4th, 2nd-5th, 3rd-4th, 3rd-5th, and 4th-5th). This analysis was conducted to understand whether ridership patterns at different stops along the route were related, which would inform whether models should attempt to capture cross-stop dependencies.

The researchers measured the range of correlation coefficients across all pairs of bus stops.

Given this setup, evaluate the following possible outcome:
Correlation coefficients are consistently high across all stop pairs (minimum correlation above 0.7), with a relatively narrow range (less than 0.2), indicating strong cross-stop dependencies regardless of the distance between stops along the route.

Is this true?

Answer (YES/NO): NO